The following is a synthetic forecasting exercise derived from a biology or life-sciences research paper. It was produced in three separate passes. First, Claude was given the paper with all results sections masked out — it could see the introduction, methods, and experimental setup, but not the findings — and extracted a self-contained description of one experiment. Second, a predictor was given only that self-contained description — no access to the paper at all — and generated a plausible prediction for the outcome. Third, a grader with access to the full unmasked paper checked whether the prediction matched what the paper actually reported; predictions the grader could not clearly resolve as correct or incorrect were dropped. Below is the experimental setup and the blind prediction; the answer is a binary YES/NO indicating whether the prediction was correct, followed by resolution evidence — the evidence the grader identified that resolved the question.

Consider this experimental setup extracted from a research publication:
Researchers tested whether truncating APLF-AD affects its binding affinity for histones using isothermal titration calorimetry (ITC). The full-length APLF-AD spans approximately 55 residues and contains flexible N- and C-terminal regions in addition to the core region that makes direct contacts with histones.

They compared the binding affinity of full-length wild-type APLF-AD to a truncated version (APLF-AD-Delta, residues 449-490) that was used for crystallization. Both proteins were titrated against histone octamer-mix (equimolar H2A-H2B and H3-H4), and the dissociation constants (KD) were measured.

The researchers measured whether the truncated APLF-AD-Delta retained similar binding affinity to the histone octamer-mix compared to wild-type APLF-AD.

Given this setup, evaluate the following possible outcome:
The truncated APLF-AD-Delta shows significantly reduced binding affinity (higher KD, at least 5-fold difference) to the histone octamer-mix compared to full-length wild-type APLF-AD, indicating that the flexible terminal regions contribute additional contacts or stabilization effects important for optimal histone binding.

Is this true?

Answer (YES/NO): NO